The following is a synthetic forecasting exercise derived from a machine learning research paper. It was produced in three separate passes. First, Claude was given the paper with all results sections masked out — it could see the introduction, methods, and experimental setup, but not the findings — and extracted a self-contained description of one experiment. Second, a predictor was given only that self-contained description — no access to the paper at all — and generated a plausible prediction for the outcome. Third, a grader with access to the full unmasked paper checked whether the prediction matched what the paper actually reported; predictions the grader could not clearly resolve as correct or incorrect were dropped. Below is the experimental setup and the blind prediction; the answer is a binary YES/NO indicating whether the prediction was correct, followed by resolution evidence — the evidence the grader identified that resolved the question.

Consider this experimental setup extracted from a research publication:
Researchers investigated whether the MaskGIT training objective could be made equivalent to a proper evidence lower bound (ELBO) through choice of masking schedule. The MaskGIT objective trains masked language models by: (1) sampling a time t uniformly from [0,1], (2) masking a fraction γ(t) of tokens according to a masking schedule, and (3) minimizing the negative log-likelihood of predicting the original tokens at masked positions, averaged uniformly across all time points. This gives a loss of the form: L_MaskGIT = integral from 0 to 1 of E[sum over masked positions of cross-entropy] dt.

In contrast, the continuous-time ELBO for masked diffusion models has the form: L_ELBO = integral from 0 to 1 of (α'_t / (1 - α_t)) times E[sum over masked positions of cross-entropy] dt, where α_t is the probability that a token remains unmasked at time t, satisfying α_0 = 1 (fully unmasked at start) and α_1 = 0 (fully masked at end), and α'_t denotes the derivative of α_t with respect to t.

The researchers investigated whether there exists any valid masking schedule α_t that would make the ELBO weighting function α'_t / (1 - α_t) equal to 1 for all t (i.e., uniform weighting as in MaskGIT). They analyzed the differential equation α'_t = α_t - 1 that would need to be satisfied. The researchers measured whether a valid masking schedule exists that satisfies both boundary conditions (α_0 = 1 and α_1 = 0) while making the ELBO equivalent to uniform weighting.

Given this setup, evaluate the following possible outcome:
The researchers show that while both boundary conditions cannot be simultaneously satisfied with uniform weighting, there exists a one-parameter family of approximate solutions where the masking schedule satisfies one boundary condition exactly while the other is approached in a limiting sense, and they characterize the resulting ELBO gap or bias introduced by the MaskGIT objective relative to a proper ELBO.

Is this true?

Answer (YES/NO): NO